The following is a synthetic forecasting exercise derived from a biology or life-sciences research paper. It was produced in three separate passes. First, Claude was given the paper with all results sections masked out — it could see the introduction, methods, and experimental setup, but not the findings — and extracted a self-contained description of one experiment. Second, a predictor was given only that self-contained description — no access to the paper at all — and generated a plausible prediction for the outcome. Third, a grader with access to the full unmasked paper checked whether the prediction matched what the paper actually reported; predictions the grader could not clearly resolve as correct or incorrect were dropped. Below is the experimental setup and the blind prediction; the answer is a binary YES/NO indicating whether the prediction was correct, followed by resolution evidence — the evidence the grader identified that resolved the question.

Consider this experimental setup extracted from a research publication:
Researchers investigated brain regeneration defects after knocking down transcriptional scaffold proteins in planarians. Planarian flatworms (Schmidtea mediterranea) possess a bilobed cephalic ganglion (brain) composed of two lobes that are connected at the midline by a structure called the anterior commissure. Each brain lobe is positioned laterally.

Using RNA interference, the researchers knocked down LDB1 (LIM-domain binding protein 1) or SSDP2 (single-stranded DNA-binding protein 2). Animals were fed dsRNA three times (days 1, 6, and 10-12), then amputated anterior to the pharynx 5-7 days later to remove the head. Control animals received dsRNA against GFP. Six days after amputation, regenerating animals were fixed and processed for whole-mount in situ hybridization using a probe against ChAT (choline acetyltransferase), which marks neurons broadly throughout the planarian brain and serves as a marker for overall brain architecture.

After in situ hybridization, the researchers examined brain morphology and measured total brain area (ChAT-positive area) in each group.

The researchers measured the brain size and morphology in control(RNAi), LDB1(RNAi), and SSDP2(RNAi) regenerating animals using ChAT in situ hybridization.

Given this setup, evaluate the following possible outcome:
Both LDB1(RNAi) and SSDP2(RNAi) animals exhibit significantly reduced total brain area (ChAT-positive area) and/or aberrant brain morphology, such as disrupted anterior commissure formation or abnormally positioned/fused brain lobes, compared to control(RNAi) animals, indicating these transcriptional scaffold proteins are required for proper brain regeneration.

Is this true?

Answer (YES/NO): YES